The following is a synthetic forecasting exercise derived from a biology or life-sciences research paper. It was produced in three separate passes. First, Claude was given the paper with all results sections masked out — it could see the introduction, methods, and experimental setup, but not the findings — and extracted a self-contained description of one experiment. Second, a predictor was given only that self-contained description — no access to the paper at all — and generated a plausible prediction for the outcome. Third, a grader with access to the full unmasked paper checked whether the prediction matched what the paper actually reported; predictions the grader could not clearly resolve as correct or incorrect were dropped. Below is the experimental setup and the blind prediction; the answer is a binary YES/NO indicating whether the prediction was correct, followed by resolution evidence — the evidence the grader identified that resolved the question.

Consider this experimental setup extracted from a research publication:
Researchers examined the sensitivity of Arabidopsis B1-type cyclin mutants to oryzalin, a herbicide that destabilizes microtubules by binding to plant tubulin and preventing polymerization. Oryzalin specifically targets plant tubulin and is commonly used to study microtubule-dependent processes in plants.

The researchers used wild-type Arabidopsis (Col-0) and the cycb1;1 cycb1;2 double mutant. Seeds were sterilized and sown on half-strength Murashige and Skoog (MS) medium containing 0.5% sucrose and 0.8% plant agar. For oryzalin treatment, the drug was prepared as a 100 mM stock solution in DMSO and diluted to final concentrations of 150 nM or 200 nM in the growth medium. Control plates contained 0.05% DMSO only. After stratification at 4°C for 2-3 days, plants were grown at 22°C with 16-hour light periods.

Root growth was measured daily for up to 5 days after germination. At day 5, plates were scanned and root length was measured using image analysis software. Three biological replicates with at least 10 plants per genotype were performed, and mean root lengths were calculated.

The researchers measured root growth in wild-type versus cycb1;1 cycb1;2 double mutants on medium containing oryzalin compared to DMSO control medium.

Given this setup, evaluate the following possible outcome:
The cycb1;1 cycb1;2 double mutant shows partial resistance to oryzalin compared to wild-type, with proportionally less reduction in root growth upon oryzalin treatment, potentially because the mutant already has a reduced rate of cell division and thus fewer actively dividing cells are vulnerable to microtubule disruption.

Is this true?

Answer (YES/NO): NO